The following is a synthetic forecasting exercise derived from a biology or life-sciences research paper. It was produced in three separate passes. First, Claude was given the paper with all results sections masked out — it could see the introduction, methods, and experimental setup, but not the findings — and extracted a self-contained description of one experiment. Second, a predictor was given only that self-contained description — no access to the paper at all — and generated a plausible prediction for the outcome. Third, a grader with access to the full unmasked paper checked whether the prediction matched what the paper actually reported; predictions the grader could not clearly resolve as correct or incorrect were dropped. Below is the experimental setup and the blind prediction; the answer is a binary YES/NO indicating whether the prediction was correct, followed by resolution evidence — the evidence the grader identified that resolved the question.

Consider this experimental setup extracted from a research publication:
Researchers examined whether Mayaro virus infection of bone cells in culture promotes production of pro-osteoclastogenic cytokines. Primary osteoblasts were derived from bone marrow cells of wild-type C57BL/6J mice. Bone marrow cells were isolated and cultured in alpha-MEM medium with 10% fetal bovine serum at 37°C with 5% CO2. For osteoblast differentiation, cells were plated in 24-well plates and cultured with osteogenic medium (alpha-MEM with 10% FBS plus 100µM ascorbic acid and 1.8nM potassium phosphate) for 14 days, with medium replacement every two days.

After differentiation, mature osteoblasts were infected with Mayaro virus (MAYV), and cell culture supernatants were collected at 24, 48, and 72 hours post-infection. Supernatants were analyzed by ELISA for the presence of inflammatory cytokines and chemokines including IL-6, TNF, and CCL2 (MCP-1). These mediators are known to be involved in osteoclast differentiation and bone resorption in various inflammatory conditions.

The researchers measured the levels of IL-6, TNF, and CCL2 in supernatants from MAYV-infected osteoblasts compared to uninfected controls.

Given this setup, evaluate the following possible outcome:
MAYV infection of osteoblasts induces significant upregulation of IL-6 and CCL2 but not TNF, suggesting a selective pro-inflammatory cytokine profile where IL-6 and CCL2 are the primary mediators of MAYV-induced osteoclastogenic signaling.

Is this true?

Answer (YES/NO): NO